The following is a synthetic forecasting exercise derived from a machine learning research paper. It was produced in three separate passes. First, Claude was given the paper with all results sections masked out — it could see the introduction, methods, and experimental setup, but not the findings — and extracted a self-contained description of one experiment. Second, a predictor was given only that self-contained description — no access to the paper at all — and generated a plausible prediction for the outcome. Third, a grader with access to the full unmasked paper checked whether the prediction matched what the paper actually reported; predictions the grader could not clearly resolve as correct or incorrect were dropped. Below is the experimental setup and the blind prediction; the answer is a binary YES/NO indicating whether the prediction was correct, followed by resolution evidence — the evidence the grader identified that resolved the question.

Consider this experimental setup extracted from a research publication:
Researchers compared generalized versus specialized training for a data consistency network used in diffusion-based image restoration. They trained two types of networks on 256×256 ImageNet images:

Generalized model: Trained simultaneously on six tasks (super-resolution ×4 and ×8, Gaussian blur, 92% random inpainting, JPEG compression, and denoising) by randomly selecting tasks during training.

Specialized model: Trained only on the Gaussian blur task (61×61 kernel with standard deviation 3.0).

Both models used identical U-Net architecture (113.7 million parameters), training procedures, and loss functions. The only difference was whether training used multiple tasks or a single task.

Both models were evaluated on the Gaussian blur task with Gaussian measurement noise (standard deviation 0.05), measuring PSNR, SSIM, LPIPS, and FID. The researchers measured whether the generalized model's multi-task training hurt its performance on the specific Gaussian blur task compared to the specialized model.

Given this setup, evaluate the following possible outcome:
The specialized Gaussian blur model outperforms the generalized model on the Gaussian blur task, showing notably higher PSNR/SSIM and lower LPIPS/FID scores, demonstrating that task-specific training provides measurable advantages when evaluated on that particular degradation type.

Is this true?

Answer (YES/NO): NO